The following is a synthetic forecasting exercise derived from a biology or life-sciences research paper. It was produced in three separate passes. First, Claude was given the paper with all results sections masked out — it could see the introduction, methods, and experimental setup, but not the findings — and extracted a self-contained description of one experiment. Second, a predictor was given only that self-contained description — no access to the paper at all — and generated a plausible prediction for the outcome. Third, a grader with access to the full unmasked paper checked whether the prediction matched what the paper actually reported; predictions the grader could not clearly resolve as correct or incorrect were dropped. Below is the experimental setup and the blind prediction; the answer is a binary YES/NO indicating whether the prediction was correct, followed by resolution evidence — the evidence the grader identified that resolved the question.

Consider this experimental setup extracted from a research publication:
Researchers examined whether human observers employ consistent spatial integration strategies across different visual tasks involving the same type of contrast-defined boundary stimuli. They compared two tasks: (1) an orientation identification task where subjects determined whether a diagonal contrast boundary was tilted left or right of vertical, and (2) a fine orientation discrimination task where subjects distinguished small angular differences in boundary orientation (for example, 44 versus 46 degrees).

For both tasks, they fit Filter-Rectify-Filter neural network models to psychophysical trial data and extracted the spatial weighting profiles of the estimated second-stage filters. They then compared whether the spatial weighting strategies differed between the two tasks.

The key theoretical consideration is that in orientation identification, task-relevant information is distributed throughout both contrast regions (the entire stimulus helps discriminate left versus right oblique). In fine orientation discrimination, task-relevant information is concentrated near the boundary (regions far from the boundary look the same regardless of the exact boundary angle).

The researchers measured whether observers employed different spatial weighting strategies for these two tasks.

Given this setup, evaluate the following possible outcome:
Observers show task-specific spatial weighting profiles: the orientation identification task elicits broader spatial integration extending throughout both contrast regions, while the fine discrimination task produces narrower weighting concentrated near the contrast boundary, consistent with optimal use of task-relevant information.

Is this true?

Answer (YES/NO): YES